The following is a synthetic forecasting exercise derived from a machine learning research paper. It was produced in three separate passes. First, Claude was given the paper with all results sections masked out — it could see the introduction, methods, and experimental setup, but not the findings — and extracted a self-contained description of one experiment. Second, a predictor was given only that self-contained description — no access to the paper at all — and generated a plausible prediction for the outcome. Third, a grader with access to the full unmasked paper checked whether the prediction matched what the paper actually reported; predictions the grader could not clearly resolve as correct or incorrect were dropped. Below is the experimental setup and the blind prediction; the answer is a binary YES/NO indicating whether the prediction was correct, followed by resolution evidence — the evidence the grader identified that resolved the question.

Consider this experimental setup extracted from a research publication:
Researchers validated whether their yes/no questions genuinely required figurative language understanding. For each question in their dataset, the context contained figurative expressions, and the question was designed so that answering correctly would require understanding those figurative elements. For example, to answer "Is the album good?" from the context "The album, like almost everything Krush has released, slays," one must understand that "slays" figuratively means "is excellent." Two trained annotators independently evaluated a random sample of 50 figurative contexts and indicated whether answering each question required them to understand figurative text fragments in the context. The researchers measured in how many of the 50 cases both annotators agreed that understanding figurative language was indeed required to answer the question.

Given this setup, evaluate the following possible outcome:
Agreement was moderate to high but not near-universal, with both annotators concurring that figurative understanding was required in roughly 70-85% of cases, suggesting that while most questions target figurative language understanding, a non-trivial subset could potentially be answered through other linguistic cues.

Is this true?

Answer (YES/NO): NO